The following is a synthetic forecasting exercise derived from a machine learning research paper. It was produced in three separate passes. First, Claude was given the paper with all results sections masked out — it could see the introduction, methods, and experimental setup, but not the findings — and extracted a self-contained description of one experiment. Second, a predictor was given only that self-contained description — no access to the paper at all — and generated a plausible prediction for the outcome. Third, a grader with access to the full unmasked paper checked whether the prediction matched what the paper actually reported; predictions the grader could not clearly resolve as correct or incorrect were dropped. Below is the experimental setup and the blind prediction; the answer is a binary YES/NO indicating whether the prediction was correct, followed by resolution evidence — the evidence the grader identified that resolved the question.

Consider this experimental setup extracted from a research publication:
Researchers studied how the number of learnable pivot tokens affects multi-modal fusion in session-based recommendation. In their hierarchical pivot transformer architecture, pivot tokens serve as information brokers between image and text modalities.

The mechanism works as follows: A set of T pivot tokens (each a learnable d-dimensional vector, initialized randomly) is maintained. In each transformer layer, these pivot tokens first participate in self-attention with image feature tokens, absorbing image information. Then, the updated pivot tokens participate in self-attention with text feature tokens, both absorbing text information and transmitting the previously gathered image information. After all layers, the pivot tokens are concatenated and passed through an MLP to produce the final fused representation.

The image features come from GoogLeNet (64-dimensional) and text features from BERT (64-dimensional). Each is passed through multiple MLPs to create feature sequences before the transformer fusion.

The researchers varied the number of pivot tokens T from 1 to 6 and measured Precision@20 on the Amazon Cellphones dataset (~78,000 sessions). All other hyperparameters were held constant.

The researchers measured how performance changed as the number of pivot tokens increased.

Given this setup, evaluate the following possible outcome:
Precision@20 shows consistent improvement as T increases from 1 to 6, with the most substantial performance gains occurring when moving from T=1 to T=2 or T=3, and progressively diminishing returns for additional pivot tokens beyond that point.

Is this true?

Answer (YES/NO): NO